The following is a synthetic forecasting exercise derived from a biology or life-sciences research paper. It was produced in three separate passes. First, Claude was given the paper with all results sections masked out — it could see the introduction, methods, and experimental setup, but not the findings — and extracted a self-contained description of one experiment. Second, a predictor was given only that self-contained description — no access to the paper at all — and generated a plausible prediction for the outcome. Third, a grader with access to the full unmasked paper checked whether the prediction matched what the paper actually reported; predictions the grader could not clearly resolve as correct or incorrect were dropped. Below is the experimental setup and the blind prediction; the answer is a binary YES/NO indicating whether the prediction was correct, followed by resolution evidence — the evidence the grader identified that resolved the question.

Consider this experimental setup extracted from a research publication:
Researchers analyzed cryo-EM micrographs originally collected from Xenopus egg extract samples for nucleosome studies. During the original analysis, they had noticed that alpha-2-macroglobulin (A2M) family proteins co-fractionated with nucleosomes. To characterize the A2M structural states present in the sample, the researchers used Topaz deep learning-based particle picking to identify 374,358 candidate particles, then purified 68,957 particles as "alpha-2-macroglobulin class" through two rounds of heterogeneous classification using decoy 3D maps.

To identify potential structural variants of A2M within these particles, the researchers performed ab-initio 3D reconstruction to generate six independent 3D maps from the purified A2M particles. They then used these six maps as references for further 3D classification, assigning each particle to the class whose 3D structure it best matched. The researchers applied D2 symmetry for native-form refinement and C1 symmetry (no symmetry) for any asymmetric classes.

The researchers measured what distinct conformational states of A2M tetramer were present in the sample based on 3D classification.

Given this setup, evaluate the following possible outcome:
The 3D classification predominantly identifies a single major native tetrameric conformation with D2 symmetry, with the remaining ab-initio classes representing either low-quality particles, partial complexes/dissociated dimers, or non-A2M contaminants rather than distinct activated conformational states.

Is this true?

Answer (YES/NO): NO